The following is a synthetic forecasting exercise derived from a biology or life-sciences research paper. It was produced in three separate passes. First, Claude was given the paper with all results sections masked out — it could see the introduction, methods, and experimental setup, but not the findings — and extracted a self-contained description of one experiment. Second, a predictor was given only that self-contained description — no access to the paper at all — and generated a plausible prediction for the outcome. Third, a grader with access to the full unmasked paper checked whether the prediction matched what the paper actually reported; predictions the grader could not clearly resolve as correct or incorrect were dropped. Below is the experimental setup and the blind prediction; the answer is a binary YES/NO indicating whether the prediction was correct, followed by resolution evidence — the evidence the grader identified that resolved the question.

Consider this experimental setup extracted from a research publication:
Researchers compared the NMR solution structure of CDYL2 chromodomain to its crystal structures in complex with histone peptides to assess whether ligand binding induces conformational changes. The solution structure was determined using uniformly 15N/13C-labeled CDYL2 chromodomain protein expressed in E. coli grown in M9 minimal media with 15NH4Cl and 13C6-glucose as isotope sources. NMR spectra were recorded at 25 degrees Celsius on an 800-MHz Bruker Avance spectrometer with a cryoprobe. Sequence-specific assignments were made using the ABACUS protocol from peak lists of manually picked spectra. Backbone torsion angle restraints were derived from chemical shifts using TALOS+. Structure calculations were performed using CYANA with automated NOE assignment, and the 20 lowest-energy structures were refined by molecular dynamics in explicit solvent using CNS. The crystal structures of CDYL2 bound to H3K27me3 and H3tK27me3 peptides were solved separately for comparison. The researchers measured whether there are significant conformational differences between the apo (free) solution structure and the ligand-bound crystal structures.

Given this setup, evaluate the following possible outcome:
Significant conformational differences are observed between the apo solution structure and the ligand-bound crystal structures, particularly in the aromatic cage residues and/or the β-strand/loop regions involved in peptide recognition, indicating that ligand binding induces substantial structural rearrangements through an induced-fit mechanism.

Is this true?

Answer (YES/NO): NO